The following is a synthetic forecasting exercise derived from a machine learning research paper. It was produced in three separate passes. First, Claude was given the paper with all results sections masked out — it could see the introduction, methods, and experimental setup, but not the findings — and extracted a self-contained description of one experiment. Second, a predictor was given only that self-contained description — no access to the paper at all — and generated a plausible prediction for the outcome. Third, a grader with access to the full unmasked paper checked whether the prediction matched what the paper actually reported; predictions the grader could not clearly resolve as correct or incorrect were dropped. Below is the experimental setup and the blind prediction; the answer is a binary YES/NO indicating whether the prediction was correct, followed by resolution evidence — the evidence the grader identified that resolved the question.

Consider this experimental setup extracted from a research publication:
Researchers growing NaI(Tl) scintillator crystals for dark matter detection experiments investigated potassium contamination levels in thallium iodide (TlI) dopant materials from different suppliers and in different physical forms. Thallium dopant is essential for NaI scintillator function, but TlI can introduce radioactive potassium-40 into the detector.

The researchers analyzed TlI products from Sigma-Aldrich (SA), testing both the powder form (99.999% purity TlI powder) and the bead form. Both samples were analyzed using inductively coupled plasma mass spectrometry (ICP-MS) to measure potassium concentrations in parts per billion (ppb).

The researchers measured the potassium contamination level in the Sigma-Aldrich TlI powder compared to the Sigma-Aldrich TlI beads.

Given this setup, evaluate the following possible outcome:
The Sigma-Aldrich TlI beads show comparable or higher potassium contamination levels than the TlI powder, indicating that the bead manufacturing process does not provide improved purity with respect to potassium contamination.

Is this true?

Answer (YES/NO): NO